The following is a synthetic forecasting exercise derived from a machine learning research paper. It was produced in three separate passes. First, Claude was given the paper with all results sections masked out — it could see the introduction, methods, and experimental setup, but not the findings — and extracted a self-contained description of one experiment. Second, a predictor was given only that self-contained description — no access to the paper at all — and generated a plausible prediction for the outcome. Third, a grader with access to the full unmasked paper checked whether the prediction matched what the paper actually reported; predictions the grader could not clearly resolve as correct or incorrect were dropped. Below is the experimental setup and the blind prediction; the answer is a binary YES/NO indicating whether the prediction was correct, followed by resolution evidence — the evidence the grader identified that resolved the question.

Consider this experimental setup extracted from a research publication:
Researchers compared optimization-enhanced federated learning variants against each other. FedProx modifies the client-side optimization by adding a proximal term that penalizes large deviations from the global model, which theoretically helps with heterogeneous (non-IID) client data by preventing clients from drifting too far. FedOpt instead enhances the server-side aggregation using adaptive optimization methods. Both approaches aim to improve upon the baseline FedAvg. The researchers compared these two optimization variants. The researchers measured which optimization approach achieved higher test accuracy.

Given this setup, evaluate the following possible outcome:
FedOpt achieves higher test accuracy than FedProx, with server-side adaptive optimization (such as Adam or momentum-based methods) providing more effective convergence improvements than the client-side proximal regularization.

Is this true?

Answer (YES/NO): YES